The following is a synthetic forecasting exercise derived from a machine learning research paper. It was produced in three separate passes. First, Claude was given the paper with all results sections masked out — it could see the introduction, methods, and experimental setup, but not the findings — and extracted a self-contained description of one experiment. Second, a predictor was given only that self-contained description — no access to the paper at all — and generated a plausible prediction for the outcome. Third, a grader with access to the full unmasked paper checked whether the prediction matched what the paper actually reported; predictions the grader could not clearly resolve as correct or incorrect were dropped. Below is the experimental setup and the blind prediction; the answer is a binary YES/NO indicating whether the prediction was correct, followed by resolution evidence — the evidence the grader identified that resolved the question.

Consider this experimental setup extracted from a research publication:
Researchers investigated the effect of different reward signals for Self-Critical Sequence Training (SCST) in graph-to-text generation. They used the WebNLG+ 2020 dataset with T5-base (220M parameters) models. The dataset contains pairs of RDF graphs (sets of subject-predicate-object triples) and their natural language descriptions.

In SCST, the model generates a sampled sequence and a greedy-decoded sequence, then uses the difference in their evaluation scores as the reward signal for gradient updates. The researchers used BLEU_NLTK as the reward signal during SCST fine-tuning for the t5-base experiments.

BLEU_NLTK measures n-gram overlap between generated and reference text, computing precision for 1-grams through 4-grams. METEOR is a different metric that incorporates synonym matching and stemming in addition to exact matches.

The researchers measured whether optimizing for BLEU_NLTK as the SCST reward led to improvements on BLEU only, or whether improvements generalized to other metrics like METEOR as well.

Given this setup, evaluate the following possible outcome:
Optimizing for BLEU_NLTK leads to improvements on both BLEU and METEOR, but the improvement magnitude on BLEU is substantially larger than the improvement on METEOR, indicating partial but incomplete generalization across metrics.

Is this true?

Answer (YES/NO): NO